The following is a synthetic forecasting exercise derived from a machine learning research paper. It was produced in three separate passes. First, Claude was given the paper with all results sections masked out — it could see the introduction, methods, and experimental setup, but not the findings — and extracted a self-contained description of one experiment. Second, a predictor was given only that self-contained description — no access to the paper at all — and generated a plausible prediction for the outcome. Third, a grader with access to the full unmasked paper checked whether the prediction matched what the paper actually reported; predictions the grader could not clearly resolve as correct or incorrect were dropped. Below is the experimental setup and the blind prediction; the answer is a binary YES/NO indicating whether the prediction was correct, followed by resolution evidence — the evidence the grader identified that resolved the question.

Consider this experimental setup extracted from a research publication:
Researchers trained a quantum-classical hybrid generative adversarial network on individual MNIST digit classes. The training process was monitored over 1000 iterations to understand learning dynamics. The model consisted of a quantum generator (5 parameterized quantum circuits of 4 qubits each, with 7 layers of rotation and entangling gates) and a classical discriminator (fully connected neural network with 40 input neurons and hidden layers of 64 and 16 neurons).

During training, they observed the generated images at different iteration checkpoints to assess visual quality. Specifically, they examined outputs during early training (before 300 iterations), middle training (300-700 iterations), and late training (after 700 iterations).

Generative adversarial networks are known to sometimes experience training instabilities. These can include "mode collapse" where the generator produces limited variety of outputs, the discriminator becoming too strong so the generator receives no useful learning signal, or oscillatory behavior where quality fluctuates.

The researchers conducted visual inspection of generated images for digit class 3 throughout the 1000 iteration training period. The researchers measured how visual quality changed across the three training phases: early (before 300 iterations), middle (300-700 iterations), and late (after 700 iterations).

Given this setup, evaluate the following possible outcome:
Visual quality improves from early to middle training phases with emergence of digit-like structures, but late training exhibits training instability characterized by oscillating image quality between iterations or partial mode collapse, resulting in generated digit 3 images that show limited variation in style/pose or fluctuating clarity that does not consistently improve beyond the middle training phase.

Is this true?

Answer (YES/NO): NO